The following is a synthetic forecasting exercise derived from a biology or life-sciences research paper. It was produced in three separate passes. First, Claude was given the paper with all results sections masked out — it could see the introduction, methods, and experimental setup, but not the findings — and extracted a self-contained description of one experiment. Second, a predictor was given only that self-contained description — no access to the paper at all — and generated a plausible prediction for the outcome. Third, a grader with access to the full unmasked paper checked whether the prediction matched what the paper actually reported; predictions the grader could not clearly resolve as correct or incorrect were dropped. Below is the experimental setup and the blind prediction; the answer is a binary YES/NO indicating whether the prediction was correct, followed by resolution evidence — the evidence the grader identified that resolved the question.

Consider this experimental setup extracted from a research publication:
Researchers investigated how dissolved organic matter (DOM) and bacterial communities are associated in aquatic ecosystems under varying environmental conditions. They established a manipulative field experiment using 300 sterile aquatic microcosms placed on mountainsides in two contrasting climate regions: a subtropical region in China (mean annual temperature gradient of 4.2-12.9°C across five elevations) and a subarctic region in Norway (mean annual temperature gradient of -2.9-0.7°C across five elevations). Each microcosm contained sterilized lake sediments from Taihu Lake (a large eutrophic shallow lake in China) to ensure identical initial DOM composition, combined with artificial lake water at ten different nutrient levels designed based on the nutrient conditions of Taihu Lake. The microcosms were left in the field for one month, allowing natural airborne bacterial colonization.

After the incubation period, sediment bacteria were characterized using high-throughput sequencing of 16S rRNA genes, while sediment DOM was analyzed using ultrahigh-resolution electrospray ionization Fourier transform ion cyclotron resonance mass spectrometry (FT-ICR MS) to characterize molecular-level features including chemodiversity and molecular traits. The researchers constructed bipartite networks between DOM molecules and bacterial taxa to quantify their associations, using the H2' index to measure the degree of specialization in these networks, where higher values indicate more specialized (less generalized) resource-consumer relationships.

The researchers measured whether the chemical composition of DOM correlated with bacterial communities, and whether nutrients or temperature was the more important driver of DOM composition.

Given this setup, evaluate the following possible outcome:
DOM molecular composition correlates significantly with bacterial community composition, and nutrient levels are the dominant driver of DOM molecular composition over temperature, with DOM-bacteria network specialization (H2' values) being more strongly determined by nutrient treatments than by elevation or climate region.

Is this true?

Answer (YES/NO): NO